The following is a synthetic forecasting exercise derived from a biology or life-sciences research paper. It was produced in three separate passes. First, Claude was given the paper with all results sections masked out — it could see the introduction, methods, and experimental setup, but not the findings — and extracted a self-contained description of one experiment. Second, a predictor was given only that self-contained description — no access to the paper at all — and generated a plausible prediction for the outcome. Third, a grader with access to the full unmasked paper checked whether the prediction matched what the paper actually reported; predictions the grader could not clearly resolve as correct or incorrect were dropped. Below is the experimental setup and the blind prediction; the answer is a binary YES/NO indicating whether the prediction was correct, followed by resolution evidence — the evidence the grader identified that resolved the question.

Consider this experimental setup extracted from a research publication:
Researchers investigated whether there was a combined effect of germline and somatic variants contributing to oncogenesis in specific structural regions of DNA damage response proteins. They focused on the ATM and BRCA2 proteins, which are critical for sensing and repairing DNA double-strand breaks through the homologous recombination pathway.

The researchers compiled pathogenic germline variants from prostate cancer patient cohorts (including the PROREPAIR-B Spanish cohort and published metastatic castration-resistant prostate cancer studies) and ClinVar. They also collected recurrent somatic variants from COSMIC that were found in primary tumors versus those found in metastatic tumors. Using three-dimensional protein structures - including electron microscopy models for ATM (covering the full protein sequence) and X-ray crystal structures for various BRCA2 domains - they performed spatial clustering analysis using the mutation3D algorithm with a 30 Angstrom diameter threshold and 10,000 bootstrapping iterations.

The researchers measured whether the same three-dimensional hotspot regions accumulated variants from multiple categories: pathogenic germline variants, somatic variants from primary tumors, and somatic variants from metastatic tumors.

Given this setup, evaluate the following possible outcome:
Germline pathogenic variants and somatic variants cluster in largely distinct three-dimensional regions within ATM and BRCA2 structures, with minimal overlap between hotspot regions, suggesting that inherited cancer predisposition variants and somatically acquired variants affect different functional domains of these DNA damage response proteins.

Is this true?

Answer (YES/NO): NO